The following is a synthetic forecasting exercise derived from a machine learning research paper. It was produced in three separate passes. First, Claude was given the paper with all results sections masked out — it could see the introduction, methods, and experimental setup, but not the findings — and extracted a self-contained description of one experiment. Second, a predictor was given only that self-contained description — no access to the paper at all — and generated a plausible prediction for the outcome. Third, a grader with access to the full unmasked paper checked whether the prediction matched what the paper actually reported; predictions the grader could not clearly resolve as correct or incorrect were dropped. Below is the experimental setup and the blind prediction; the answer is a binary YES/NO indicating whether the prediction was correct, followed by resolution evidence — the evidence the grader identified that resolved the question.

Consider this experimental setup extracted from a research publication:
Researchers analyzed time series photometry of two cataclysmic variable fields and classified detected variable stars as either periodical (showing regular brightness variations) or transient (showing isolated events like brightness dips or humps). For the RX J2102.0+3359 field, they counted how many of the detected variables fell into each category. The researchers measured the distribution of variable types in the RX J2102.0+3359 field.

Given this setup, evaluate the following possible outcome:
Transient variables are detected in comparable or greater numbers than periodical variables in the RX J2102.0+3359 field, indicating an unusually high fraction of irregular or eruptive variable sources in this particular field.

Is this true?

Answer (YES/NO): YES